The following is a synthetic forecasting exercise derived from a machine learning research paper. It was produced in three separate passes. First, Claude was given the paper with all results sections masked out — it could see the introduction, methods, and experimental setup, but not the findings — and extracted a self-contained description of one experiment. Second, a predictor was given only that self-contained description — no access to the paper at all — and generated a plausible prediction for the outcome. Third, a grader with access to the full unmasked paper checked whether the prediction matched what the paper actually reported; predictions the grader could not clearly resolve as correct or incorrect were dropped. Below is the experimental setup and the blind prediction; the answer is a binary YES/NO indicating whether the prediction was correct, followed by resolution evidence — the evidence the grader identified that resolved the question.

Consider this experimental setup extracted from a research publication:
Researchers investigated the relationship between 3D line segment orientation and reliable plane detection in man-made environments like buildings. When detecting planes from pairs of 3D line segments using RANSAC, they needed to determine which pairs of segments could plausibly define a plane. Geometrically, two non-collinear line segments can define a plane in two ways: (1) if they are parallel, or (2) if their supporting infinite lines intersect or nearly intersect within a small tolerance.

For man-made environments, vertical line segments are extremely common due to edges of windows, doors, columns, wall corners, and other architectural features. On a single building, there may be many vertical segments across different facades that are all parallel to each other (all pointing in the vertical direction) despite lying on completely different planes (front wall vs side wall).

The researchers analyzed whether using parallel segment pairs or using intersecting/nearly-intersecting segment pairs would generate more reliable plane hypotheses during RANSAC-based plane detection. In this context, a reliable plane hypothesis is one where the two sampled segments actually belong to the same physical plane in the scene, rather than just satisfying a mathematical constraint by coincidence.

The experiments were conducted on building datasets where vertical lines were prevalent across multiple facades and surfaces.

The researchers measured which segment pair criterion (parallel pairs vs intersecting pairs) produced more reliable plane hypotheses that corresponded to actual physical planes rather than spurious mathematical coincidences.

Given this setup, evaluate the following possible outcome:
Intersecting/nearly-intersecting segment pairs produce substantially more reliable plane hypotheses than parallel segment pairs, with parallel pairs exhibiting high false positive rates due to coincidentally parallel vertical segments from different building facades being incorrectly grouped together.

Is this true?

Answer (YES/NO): YES